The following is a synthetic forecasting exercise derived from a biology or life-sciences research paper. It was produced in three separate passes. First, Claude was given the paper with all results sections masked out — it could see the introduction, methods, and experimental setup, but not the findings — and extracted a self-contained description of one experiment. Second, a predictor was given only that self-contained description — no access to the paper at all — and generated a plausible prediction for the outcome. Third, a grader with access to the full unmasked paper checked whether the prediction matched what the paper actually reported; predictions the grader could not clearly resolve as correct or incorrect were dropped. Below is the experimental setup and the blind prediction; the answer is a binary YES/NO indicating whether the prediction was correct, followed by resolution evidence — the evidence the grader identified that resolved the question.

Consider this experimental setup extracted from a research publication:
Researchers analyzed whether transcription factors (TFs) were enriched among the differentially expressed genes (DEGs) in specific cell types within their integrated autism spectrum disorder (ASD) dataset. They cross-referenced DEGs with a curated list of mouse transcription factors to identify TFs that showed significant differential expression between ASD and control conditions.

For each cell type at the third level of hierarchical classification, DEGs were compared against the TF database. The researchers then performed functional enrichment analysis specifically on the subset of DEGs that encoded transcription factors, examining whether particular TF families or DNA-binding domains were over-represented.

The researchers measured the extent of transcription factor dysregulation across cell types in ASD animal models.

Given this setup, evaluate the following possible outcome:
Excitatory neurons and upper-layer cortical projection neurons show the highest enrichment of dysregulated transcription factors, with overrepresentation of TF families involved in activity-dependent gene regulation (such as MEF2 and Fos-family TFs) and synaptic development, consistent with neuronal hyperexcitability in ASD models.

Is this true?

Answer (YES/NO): NO